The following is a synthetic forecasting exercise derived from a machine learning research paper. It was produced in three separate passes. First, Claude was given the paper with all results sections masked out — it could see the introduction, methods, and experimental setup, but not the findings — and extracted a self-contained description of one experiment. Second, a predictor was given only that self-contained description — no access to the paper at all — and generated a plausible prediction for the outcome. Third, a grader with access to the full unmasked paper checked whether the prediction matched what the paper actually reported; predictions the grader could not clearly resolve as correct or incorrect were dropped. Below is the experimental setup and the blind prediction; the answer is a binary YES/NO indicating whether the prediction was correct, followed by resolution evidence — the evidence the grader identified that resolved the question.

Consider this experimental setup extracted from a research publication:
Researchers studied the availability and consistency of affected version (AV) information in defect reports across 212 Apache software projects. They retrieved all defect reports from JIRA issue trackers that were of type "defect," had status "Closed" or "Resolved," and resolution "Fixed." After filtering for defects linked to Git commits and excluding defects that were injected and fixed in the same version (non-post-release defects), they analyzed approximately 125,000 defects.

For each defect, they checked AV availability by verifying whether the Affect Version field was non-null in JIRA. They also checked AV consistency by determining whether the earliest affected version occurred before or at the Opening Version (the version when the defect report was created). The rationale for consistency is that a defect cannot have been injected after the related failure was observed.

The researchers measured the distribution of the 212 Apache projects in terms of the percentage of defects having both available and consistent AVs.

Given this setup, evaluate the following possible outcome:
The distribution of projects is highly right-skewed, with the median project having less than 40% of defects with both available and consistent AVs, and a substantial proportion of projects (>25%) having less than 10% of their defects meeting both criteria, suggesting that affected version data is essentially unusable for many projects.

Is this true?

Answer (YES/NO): NO